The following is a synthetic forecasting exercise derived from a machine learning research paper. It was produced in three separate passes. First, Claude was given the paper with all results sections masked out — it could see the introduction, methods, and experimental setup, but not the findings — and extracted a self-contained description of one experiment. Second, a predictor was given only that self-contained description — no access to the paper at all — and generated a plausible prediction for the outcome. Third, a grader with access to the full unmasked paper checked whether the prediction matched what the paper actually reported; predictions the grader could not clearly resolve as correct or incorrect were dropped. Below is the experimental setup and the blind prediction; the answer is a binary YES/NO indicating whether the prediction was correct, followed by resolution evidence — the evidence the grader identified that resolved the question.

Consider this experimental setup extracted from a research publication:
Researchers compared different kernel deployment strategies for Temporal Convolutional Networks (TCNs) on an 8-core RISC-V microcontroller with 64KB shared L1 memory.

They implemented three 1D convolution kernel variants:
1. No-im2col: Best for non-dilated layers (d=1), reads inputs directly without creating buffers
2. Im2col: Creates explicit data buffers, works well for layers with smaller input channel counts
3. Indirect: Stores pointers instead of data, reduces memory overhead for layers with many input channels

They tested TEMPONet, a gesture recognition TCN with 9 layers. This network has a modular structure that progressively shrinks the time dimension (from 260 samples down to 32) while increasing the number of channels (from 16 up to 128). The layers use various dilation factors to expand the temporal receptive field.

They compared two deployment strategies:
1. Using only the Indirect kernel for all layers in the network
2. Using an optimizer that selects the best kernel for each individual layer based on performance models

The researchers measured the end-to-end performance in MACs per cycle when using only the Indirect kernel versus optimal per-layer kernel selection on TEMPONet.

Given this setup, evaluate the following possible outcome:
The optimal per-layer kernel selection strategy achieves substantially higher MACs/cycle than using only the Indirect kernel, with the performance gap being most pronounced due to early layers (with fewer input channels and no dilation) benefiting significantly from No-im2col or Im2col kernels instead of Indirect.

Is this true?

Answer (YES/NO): NO